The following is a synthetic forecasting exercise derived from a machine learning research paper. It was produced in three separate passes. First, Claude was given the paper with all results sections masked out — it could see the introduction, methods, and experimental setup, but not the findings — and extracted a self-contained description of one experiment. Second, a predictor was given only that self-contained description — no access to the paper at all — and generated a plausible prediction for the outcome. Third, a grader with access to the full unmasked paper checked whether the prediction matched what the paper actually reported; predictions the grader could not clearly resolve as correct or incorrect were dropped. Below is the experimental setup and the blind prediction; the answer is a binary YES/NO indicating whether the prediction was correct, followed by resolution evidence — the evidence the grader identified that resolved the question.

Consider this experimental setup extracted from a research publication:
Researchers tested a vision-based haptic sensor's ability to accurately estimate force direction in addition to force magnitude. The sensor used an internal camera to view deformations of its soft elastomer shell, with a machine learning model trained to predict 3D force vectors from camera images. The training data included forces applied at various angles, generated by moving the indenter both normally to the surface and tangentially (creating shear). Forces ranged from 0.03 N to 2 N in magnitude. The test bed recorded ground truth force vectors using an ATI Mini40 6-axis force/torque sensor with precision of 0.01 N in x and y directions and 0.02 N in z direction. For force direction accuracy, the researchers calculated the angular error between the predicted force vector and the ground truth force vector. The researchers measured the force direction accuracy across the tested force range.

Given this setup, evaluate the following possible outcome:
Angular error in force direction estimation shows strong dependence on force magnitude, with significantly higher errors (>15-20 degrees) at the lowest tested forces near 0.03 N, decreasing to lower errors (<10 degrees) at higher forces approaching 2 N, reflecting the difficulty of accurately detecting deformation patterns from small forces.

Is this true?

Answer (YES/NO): NO